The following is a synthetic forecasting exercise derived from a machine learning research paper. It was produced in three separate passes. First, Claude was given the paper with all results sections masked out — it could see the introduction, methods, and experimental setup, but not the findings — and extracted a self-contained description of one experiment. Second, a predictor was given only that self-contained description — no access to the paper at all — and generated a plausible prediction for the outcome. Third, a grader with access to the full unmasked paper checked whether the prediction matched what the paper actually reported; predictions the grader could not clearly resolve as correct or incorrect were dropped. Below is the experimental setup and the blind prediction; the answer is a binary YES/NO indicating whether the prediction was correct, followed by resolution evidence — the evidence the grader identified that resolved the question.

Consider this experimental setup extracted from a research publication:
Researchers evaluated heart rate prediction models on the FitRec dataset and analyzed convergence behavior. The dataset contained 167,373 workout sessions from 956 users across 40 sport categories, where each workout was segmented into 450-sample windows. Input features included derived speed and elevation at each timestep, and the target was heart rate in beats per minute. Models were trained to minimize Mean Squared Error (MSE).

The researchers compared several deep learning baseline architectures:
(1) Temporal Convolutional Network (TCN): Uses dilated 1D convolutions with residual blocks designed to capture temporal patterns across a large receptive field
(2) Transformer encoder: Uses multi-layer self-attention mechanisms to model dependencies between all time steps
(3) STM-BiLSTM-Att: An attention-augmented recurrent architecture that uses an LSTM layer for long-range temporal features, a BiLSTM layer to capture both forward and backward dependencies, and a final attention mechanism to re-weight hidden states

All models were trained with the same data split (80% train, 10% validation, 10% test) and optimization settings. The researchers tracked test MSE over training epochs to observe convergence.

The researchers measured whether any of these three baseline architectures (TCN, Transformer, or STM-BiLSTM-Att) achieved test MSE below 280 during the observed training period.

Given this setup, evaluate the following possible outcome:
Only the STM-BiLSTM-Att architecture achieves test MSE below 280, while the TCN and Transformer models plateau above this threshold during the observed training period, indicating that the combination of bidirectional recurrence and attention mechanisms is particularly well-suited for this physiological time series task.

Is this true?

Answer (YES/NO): NO